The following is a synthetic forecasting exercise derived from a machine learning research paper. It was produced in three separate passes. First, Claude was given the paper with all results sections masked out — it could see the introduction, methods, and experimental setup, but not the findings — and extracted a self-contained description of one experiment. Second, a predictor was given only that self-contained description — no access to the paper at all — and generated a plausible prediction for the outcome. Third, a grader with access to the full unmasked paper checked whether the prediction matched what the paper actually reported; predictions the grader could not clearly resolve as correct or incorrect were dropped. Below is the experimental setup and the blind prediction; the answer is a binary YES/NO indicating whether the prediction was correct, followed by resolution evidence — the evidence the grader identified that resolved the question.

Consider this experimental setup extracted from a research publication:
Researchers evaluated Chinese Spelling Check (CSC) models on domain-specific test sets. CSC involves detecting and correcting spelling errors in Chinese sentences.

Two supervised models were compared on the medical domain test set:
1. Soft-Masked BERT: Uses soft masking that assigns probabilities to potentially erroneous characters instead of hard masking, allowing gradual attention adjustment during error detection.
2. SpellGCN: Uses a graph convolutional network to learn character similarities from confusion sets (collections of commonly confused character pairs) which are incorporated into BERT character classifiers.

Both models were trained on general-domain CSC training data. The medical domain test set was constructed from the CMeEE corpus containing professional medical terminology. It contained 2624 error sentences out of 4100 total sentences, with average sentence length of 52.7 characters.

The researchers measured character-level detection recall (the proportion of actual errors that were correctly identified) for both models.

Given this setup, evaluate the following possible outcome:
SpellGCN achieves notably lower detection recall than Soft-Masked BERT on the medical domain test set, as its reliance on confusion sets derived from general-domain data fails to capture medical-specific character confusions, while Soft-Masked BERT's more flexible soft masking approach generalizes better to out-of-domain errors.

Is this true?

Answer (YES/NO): YES